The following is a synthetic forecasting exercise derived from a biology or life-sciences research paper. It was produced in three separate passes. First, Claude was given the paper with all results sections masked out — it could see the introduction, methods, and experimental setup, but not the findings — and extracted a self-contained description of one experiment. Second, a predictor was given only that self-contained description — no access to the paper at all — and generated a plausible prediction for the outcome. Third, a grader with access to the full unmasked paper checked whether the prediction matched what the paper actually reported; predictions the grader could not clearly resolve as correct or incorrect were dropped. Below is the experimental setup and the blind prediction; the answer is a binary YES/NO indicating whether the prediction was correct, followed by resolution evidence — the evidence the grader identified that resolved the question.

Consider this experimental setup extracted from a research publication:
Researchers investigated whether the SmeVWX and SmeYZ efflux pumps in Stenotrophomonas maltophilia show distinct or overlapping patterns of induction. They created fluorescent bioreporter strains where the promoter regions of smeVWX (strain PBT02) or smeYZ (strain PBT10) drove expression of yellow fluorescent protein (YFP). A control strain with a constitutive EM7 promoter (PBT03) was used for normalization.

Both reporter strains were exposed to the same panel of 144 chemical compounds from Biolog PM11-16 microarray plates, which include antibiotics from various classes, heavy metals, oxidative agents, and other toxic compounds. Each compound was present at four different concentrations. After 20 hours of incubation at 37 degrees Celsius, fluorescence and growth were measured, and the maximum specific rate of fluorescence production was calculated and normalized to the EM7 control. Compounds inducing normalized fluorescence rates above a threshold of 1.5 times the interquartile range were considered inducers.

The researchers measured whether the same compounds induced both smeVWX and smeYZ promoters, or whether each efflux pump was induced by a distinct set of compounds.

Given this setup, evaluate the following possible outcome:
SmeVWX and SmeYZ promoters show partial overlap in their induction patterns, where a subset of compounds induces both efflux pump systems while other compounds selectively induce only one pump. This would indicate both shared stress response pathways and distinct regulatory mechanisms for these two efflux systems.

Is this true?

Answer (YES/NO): NO